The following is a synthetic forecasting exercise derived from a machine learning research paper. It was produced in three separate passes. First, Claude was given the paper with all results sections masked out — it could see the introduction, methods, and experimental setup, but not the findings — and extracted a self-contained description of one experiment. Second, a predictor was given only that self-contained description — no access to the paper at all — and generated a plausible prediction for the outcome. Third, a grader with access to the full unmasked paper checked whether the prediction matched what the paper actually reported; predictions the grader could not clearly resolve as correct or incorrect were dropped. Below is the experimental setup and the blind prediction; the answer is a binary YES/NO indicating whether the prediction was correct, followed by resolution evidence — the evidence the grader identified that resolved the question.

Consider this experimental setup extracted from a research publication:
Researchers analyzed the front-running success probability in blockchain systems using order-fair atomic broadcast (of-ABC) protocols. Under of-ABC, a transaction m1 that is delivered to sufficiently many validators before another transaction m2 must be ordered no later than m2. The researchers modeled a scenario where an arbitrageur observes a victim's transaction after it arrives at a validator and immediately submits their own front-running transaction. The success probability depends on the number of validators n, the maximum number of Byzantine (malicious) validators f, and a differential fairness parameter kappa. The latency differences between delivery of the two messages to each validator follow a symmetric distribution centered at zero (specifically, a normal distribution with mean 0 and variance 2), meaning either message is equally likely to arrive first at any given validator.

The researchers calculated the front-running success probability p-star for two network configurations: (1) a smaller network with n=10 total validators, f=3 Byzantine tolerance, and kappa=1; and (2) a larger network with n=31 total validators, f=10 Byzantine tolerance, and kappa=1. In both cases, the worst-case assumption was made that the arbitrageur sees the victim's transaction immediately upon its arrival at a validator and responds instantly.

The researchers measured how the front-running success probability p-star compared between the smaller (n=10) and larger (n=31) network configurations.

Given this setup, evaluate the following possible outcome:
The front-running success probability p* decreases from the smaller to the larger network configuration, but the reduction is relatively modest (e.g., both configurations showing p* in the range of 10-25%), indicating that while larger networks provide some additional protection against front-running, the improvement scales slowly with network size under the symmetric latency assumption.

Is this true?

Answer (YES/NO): NO